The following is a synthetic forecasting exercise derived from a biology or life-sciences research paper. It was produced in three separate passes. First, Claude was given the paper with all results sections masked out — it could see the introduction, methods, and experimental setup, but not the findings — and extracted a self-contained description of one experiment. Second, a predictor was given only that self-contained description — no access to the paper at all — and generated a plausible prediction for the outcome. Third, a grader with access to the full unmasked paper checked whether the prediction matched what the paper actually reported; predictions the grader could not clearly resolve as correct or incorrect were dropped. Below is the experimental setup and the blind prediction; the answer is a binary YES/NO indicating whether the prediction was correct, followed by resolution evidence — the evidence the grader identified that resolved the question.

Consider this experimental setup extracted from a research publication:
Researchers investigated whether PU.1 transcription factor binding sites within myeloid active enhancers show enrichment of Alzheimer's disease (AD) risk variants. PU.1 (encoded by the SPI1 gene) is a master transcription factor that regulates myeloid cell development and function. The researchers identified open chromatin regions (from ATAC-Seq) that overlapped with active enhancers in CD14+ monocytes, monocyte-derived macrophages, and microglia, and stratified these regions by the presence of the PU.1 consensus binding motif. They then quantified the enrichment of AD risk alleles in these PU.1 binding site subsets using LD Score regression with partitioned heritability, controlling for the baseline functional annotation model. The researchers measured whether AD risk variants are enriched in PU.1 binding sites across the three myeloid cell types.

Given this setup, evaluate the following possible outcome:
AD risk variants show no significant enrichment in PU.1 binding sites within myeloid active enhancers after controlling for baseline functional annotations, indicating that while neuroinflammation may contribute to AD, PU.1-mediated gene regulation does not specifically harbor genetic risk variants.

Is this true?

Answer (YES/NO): NO